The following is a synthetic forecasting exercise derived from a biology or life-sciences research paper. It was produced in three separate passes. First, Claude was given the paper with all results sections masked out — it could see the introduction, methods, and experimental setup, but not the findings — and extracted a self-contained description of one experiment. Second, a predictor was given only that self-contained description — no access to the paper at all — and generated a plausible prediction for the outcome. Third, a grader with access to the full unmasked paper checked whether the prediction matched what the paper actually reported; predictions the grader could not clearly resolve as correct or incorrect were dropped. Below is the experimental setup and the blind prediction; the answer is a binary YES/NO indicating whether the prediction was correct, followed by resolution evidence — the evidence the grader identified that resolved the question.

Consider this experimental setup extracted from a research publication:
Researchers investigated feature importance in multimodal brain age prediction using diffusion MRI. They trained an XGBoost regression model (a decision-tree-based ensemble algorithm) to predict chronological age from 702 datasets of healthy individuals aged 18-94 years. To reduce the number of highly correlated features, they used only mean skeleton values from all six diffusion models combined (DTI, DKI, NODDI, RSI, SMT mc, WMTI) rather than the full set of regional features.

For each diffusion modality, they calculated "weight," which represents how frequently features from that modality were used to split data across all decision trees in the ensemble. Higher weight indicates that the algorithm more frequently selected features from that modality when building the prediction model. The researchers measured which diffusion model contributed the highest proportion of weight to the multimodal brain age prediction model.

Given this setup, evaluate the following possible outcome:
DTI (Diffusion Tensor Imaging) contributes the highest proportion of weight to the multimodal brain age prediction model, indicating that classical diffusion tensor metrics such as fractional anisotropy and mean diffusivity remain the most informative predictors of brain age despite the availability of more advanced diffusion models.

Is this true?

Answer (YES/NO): YES